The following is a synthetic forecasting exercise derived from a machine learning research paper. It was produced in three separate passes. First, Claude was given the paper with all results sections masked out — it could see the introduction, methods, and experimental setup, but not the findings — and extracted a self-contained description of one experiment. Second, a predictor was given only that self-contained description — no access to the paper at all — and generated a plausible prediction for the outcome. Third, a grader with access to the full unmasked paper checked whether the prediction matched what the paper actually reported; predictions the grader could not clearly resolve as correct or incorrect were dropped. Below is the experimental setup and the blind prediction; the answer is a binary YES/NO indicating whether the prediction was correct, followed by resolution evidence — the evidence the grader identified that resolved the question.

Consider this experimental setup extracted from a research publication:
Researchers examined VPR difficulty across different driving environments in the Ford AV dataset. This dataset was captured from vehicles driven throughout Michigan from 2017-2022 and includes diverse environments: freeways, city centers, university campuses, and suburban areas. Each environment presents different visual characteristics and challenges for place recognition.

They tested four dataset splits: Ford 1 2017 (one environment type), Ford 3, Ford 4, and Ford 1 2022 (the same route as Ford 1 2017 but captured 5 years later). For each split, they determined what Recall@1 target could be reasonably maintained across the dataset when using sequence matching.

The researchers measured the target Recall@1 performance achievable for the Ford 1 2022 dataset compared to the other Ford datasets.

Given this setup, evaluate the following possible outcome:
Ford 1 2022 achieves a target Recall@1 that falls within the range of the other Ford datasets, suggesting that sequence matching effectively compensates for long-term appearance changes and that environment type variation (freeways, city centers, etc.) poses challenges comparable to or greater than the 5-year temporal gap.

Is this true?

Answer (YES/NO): NO